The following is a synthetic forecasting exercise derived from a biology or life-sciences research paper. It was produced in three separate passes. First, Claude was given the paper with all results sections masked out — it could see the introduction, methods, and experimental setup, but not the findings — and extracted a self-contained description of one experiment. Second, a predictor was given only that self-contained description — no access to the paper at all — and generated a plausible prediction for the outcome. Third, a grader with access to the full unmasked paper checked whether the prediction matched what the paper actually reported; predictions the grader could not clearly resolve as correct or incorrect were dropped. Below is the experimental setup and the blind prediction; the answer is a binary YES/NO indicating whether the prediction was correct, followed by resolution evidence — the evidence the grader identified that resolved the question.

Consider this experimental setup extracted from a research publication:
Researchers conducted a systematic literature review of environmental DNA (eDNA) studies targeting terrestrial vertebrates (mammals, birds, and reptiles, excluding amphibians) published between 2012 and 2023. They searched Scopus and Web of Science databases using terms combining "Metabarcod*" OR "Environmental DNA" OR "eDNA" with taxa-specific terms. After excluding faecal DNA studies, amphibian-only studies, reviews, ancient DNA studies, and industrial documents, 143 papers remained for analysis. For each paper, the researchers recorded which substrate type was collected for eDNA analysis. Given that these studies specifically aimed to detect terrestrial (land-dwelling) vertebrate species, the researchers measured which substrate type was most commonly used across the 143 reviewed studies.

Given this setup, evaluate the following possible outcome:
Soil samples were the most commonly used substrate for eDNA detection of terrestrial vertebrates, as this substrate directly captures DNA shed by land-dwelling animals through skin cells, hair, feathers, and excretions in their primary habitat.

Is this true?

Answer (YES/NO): NO